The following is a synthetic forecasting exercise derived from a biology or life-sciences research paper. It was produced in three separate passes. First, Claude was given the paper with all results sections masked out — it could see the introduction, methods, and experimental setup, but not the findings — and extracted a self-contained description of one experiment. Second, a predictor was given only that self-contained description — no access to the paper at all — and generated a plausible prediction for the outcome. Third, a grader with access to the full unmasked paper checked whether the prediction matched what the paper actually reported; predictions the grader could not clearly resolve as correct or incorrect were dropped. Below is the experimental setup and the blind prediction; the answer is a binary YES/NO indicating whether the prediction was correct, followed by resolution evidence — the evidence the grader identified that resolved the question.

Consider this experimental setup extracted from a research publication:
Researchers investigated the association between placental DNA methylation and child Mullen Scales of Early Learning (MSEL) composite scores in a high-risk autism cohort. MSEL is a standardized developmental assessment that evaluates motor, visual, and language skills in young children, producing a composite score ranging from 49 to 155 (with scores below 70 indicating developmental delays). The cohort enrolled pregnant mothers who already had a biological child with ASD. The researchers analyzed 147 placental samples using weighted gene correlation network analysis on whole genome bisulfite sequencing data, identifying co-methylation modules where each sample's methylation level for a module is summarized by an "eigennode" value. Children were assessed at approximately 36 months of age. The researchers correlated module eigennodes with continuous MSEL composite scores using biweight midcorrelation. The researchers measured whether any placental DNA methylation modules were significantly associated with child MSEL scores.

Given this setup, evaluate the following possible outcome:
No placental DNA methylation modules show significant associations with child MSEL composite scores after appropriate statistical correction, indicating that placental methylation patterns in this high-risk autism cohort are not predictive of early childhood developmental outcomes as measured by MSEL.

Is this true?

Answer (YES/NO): NO